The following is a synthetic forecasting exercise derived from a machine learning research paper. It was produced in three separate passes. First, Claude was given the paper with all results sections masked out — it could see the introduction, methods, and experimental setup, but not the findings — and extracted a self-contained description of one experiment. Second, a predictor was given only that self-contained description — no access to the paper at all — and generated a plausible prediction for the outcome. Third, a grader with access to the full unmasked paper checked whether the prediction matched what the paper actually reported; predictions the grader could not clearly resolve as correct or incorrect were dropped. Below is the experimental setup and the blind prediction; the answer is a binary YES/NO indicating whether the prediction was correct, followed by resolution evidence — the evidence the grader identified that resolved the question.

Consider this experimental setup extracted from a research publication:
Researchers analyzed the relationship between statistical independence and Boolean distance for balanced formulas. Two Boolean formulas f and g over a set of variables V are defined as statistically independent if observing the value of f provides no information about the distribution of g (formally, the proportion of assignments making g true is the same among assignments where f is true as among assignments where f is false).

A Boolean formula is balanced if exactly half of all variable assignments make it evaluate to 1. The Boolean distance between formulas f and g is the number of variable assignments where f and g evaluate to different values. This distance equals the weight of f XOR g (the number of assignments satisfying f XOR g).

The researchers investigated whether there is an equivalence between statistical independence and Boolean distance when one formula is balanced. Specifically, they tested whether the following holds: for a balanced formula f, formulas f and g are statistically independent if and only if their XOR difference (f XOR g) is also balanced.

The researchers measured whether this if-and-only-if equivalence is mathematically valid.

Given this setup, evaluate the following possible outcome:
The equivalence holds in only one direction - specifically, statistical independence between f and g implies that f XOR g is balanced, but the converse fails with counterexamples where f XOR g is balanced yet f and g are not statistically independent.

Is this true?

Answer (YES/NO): NO